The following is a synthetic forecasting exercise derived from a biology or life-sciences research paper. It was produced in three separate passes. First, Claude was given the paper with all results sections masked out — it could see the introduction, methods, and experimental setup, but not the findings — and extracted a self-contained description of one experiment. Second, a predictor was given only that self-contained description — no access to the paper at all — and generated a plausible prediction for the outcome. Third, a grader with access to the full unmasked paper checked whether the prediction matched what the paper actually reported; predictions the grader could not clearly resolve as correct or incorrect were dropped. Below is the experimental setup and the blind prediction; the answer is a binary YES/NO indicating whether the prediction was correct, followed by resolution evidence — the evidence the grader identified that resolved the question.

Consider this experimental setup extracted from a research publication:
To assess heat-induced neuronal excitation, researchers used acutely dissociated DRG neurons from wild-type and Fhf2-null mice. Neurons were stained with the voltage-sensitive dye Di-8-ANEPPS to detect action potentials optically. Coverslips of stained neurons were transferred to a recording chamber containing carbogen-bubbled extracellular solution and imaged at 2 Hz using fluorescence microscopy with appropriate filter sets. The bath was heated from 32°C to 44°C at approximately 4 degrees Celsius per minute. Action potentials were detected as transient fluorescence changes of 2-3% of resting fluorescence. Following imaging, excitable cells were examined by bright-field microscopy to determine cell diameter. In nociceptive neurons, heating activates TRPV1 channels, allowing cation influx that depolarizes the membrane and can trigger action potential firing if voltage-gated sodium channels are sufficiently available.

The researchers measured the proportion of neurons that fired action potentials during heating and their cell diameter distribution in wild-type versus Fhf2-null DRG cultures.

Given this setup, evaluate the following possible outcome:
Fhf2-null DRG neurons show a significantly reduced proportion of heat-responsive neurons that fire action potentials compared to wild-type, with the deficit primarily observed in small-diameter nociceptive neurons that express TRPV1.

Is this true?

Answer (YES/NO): NO